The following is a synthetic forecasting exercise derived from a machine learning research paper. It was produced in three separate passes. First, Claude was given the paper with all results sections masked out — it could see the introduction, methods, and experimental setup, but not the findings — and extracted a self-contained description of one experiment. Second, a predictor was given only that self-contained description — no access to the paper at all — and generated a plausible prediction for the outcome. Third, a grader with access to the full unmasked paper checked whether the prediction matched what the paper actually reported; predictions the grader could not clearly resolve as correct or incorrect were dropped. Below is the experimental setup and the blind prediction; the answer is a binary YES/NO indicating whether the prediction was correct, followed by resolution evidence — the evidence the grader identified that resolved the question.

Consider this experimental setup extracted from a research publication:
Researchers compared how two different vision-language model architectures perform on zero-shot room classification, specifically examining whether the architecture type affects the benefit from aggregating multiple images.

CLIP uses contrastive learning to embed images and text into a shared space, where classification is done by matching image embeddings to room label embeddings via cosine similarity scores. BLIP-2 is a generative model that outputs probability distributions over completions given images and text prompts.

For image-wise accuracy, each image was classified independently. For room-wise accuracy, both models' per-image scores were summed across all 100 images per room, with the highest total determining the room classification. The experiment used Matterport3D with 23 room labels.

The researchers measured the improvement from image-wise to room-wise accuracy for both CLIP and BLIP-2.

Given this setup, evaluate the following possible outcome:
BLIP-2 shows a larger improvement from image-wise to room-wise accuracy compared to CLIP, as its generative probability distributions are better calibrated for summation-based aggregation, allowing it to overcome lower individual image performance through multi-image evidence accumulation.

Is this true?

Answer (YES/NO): NO